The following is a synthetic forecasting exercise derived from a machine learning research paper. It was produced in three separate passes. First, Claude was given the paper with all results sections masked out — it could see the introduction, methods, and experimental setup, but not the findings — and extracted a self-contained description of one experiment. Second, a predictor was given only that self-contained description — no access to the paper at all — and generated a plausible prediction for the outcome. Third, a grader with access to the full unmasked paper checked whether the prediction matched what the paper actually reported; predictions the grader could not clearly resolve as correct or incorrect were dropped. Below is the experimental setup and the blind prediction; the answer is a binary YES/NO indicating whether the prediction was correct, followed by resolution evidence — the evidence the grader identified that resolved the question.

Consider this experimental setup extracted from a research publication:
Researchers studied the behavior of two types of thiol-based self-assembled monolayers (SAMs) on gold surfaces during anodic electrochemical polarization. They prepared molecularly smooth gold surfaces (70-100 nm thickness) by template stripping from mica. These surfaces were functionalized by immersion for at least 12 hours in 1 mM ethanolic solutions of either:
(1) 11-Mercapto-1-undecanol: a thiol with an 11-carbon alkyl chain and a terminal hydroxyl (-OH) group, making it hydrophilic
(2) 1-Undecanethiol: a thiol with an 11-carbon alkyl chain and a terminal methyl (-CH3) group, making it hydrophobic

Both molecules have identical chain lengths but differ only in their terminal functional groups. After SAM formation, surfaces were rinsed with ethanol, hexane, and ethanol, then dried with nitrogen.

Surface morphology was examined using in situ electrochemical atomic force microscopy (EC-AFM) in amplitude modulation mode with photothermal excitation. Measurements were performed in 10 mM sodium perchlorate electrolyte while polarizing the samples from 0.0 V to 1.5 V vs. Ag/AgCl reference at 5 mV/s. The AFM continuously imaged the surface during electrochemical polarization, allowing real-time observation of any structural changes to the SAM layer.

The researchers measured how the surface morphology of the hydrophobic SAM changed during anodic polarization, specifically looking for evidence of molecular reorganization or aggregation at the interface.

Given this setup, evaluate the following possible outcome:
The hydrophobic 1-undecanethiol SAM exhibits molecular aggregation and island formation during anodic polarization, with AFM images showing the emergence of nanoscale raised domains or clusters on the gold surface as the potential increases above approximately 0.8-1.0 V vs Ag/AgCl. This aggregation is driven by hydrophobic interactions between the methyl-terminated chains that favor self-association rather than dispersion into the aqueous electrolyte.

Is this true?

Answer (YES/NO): YES